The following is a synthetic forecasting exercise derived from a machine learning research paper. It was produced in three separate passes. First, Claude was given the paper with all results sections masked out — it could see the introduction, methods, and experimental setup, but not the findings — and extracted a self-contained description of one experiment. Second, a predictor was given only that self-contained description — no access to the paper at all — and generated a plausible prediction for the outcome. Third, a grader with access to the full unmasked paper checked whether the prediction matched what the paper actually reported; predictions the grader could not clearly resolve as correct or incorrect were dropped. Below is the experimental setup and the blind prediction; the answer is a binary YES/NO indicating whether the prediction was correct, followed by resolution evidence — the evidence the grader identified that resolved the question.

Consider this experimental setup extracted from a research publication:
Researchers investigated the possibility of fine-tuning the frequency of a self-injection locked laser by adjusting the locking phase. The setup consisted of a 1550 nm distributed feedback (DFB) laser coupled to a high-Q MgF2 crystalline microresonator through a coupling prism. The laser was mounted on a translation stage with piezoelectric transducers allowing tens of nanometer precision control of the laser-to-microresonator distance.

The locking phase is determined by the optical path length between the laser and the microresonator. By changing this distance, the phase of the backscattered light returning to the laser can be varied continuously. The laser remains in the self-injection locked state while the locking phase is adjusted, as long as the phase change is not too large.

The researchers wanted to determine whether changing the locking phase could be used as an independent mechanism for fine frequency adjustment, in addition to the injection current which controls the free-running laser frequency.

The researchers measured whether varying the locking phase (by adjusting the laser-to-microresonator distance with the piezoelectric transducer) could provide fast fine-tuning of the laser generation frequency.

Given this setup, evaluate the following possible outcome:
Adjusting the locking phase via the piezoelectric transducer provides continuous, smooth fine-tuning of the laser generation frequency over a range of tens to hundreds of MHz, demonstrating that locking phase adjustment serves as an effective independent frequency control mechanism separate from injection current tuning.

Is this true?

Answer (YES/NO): NO